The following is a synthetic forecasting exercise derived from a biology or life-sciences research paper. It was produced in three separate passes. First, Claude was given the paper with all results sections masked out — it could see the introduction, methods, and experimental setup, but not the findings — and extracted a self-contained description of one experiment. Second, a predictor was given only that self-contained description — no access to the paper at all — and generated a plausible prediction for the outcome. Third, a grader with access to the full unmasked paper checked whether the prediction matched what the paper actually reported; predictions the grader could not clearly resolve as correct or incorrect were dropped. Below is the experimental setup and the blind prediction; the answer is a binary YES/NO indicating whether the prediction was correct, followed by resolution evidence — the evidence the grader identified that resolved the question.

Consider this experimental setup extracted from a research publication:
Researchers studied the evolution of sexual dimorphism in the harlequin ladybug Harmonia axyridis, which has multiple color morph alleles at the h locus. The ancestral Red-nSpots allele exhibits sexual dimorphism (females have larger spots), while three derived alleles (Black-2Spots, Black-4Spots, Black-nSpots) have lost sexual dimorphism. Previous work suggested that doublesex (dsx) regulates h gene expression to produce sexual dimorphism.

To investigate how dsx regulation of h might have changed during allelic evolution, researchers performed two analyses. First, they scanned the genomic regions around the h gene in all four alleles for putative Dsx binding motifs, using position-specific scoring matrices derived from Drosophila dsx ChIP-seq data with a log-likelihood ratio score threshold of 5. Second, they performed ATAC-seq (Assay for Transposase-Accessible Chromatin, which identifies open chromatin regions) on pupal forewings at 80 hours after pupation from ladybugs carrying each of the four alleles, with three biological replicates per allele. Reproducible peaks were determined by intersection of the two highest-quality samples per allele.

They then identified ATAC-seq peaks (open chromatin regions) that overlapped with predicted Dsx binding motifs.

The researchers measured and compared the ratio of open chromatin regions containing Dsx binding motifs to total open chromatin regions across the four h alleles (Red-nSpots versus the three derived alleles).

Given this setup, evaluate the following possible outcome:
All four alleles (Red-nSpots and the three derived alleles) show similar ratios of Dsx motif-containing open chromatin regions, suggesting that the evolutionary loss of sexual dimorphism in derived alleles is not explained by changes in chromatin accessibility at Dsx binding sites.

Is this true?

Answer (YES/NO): NO